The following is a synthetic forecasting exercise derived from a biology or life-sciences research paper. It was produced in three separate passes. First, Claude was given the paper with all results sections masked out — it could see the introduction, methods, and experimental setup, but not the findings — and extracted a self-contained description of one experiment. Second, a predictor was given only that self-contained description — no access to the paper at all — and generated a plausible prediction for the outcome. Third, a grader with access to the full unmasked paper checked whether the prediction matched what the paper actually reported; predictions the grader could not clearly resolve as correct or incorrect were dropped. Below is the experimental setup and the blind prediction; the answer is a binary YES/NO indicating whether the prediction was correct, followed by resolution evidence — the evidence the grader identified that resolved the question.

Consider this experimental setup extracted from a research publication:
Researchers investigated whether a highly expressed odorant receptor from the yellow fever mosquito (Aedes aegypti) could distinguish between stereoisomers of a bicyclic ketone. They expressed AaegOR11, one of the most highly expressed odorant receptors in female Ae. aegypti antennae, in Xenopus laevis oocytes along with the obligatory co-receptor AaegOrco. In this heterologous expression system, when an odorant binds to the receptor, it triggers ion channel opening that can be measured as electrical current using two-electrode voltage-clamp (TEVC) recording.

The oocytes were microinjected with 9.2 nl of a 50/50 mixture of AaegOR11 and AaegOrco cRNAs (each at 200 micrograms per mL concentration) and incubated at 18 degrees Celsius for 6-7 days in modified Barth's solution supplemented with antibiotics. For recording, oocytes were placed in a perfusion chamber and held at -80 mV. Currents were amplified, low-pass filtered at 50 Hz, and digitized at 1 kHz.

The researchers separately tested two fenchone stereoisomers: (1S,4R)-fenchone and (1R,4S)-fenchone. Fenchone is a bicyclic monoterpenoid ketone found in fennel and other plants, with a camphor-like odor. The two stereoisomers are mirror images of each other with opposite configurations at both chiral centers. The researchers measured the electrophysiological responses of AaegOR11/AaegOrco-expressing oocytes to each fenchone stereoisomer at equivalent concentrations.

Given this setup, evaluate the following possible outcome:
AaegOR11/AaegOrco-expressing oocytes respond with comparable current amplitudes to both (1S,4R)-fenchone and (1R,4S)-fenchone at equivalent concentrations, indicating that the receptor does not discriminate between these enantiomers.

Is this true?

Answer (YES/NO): YES